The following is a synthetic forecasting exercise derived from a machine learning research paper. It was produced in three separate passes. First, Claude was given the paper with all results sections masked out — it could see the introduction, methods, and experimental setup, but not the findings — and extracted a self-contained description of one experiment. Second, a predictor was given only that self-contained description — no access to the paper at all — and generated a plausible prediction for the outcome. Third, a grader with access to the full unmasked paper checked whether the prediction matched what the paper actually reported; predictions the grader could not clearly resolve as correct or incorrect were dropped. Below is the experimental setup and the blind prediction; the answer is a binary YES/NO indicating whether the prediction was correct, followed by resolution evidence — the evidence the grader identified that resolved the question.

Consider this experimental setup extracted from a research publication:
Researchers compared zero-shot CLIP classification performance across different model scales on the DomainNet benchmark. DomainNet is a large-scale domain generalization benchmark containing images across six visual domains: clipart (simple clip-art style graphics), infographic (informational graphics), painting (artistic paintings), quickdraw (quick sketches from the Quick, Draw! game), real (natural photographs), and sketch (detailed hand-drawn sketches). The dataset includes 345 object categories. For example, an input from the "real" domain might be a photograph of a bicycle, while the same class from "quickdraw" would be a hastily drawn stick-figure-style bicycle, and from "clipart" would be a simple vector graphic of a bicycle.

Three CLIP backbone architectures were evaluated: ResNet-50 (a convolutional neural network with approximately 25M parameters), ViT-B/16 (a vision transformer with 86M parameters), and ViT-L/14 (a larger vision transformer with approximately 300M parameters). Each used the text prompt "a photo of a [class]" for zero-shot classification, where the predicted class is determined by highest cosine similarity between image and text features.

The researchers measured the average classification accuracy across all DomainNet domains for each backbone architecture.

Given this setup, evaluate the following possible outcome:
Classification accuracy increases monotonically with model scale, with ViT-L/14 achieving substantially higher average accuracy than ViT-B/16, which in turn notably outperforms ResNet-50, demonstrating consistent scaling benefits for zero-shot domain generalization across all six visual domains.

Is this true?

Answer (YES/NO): NO